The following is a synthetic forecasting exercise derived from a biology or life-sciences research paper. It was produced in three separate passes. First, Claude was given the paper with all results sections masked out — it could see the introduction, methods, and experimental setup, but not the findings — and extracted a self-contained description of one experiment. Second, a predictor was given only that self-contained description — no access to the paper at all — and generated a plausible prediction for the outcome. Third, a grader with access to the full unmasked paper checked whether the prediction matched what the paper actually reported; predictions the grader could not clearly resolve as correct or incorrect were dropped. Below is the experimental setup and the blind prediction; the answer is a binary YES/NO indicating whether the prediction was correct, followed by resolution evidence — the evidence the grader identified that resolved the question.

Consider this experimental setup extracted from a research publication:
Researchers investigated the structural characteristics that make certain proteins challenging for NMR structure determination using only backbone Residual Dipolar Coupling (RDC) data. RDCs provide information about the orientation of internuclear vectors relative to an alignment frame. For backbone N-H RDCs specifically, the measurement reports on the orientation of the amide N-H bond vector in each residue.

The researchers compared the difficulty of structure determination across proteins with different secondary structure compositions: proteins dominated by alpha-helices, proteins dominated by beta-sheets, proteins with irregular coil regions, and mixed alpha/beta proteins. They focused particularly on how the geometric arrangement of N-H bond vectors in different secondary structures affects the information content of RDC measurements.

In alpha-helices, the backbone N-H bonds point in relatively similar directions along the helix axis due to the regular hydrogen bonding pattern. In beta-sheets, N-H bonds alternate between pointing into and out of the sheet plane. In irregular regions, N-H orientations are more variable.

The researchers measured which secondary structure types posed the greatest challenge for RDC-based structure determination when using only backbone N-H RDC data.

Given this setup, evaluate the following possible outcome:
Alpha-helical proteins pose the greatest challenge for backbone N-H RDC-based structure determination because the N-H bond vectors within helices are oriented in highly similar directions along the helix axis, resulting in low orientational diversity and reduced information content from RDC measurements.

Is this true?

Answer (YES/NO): YES